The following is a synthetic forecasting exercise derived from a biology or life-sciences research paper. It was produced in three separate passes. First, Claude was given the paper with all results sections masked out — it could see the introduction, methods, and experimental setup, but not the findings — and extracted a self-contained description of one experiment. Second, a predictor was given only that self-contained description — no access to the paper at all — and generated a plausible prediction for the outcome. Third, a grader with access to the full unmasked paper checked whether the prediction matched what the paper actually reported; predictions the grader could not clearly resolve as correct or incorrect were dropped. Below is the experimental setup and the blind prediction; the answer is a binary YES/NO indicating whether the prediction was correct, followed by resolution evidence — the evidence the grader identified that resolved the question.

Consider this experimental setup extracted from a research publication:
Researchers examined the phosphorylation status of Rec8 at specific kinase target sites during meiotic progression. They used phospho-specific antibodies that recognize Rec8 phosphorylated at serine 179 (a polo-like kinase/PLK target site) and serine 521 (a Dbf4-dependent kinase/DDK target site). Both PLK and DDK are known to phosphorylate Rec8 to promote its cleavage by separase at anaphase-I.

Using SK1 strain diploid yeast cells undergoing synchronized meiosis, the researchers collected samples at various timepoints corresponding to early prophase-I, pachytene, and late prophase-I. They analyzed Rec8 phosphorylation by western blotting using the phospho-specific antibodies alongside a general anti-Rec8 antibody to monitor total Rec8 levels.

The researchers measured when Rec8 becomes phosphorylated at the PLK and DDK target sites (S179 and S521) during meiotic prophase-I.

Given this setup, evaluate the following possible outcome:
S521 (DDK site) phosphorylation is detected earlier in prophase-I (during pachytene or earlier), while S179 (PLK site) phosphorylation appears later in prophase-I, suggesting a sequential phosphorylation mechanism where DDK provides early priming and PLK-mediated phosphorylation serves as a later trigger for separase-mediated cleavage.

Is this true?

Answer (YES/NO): NO